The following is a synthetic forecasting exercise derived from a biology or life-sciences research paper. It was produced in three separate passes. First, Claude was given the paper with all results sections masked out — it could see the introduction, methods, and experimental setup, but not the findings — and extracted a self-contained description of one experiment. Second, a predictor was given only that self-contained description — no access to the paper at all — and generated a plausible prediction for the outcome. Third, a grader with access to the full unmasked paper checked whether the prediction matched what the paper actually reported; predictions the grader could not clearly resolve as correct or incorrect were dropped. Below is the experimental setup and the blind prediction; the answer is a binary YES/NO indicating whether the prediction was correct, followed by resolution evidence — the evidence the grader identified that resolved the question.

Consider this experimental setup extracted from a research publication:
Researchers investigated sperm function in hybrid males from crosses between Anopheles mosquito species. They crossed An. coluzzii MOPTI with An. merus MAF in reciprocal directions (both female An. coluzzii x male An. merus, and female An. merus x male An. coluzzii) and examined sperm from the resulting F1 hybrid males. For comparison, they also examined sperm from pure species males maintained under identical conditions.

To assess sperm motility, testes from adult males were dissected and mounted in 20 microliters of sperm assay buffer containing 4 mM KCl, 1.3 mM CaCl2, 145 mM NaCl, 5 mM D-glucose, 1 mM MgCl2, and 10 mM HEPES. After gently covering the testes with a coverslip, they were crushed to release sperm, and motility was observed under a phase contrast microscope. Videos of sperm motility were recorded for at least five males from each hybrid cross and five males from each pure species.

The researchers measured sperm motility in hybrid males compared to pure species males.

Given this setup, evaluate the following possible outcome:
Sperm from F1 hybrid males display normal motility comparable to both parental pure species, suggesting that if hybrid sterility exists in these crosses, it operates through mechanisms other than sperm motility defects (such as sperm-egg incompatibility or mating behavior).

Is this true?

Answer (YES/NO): NO